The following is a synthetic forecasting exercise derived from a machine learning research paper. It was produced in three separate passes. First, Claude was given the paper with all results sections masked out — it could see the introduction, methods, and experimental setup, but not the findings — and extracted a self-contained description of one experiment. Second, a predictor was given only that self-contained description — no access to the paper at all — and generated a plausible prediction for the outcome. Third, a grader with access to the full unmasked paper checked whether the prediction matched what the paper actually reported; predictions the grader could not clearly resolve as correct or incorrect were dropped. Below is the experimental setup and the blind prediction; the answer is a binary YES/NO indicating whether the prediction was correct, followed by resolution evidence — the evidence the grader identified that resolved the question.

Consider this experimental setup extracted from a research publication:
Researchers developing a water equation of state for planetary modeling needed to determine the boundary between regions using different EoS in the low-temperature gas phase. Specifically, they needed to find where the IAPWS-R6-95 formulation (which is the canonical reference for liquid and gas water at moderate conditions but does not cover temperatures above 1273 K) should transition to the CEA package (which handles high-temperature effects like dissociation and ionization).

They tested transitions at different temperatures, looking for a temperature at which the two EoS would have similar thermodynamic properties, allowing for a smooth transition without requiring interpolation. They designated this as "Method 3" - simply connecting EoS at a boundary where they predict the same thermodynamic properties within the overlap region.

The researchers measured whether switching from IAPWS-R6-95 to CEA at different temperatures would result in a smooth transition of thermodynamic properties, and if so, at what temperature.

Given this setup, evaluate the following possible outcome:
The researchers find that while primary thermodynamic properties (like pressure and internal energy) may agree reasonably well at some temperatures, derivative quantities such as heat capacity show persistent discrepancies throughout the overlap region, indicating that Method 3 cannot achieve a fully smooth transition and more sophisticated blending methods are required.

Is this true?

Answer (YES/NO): NO